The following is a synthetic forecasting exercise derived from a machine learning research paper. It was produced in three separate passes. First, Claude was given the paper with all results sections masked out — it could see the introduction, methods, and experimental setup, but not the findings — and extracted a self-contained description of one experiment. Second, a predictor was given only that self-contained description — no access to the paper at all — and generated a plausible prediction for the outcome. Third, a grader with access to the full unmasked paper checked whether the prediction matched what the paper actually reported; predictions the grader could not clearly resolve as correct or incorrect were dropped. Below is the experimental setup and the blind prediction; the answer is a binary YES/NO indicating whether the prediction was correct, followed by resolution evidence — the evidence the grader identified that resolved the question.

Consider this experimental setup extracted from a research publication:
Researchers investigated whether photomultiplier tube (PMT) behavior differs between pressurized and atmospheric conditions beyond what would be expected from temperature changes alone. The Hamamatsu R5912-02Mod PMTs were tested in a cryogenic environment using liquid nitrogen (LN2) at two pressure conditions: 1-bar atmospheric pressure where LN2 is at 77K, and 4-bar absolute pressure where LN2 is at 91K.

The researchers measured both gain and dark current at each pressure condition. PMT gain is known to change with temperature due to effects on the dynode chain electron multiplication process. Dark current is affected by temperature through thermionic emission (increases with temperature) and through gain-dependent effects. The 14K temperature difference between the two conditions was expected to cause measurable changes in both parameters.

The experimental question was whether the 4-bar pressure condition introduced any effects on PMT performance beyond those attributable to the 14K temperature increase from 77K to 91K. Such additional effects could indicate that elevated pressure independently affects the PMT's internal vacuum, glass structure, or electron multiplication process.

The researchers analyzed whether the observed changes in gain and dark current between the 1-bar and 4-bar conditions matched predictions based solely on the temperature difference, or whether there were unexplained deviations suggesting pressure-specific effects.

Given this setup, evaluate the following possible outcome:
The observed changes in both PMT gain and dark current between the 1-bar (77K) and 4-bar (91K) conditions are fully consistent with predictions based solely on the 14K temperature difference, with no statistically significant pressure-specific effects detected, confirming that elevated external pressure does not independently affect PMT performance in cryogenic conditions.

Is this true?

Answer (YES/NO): YES